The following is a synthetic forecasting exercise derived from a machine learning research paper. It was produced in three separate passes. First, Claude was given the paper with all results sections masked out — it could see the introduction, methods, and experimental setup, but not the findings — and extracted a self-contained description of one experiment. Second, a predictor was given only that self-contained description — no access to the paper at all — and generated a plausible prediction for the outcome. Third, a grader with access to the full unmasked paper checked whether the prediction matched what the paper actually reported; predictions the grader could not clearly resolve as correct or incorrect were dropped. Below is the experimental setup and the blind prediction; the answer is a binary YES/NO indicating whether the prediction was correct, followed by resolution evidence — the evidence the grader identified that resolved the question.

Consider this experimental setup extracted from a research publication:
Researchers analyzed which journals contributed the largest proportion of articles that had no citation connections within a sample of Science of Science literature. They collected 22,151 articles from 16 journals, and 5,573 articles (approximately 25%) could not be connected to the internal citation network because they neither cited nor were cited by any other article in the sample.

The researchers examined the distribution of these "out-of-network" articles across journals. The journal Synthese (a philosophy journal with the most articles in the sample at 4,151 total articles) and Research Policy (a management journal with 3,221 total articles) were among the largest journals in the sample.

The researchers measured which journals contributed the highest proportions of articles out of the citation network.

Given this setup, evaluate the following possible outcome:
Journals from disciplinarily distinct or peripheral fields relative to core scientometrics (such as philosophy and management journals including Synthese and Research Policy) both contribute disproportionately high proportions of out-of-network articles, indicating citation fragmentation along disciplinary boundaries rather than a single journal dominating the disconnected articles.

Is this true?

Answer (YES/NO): NO